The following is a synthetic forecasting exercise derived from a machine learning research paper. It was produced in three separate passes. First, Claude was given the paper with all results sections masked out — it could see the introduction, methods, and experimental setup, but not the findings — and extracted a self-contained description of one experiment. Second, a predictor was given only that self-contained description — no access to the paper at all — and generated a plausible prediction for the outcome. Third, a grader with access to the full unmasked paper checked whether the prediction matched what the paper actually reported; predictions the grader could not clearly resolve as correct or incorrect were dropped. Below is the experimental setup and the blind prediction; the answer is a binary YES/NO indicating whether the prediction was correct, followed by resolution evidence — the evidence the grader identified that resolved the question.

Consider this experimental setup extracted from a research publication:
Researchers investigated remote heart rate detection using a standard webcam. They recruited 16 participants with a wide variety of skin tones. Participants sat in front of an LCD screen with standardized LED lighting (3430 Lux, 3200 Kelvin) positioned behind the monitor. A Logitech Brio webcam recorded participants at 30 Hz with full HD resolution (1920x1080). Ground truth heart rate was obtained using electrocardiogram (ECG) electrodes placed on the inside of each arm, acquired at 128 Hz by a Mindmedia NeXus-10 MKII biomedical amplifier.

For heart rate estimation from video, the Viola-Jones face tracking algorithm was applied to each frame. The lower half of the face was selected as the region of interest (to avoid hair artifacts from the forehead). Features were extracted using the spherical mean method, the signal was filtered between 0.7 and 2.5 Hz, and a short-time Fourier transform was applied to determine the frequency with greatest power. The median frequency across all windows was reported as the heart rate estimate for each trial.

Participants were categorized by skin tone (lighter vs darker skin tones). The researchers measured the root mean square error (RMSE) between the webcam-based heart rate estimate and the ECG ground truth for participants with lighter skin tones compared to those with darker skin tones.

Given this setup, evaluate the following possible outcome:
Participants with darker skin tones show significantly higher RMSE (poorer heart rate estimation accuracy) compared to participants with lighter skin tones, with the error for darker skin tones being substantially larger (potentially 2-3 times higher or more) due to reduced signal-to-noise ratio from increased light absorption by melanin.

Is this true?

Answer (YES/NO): YES